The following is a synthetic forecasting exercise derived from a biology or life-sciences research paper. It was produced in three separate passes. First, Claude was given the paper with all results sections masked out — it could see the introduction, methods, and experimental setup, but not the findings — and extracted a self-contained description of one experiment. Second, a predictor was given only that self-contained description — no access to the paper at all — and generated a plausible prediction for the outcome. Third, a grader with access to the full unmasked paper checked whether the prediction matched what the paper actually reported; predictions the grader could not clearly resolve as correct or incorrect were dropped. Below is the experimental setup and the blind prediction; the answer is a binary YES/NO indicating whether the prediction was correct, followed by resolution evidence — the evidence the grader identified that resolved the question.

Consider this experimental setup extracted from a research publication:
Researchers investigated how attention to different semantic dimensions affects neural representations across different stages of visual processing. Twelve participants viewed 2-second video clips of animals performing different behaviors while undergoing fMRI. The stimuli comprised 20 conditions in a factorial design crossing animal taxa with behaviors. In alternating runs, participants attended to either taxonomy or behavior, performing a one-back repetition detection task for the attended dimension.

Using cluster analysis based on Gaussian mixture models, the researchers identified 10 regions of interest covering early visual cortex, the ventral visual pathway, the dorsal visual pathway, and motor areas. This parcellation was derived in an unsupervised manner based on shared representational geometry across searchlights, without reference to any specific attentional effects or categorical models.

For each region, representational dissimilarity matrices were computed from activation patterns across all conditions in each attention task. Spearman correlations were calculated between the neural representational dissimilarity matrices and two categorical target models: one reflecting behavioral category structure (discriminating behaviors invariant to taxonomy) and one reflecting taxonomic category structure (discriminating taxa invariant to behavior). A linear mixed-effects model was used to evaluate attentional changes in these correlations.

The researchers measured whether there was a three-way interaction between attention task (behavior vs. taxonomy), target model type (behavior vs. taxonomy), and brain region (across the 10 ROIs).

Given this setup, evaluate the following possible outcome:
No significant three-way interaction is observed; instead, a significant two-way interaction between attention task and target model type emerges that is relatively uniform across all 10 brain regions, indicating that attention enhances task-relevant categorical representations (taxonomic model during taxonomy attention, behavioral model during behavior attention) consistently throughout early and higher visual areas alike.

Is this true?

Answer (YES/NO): NO